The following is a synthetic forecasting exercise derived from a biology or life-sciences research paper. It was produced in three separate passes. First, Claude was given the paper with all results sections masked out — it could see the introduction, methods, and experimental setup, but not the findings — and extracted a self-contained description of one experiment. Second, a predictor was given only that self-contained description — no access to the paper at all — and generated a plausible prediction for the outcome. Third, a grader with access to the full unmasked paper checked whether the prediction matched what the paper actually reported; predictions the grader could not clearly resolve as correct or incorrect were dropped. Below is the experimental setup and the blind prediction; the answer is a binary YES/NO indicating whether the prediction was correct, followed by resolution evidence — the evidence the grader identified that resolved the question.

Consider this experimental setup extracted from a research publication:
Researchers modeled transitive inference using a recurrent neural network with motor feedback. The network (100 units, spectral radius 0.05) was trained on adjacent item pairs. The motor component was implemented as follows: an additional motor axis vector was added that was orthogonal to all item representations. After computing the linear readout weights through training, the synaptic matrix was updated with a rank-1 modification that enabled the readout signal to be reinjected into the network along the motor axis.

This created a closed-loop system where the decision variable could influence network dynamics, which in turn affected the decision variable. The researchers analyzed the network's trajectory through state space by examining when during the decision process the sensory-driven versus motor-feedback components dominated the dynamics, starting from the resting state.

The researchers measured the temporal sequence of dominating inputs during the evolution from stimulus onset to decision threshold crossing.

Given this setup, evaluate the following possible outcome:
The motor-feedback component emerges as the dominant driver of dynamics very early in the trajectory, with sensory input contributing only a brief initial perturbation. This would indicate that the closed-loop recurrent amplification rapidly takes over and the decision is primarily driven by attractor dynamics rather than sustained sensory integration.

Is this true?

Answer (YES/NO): NO